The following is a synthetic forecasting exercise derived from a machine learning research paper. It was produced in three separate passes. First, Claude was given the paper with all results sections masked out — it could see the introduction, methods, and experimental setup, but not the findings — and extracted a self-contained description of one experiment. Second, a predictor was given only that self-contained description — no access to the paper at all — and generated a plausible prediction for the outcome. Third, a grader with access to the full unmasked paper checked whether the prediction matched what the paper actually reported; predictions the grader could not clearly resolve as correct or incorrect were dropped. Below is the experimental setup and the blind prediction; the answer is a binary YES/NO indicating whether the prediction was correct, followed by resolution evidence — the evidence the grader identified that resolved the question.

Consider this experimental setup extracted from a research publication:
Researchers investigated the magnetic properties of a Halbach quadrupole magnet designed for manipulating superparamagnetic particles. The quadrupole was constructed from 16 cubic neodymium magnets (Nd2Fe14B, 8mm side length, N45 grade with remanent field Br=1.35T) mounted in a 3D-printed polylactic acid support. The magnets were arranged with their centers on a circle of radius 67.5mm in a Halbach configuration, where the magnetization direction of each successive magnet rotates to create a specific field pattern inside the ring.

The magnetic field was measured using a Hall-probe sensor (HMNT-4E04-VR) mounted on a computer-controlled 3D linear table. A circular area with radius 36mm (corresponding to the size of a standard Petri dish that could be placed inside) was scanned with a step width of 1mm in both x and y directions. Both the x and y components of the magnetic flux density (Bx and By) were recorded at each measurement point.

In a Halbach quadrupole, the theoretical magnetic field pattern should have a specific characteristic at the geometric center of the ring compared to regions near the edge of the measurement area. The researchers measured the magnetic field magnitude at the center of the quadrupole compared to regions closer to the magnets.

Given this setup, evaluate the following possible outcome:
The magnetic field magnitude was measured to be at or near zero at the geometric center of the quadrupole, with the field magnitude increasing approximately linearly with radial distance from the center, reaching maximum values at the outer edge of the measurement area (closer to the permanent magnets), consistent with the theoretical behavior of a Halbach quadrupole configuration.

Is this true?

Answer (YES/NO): YES